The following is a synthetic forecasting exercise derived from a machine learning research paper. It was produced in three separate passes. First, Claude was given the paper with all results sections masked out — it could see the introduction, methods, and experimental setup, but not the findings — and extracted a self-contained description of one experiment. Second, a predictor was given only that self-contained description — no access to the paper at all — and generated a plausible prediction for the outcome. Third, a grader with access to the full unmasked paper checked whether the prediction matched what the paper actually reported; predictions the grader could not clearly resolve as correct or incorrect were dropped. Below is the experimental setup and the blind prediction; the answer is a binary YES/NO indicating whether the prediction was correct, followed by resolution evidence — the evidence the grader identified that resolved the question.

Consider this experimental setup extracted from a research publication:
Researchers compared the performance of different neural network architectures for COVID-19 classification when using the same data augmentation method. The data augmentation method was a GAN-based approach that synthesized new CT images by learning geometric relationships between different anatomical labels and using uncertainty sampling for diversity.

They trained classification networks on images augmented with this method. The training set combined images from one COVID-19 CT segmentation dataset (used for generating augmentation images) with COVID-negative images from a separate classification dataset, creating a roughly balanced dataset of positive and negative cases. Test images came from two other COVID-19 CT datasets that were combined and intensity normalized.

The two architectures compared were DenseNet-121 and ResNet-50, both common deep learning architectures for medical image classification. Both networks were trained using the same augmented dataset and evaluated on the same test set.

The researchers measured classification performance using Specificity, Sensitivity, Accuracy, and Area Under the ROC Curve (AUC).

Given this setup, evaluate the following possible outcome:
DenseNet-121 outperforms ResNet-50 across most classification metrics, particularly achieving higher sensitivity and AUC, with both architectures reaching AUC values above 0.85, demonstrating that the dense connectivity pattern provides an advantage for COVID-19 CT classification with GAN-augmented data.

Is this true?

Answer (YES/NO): YES